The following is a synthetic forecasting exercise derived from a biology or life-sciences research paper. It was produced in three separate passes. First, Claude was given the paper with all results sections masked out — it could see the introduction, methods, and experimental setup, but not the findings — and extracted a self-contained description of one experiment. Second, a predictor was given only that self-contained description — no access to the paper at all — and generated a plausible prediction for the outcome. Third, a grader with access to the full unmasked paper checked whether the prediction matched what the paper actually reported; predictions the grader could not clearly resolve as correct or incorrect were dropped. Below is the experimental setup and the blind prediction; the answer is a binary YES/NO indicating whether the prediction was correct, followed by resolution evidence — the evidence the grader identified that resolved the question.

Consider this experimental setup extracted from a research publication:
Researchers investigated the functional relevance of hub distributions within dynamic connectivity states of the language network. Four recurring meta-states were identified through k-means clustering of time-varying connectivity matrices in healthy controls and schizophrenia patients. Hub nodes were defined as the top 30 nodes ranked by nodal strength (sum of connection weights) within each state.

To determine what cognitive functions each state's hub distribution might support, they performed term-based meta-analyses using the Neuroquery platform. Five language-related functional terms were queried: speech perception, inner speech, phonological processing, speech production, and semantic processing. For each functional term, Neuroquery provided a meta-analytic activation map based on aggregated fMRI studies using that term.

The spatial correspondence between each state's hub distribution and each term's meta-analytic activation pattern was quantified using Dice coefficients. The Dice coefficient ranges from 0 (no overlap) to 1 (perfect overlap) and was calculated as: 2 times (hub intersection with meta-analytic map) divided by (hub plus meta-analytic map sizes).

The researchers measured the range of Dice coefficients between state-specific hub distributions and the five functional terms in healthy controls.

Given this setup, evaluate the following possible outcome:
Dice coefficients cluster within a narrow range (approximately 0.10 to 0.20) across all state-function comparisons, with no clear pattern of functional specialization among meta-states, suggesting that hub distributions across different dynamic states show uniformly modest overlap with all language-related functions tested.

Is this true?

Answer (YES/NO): NO